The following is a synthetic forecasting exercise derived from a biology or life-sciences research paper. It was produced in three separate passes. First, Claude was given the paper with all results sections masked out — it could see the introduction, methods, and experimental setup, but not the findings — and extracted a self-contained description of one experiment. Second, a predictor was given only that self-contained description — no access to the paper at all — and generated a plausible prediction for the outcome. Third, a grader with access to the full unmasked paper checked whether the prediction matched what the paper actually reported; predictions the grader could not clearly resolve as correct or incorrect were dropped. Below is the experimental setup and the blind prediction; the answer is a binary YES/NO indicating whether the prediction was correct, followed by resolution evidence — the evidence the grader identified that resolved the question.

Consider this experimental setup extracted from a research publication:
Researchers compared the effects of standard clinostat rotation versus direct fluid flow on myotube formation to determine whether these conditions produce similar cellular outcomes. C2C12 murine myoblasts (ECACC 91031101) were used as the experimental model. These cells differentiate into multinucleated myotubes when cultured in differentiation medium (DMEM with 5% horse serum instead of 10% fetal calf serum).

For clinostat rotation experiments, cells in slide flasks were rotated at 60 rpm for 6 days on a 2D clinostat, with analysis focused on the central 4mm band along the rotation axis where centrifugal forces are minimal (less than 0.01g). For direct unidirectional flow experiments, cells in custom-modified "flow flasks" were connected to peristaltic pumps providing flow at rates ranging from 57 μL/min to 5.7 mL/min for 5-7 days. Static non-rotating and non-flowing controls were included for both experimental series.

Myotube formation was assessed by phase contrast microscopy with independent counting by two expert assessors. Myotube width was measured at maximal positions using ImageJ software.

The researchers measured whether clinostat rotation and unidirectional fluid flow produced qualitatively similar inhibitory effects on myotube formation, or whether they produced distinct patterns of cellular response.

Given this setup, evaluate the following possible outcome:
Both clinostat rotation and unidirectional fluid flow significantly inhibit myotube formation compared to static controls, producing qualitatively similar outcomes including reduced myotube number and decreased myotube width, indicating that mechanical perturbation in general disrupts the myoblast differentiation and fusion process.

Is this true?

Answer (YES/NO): NO